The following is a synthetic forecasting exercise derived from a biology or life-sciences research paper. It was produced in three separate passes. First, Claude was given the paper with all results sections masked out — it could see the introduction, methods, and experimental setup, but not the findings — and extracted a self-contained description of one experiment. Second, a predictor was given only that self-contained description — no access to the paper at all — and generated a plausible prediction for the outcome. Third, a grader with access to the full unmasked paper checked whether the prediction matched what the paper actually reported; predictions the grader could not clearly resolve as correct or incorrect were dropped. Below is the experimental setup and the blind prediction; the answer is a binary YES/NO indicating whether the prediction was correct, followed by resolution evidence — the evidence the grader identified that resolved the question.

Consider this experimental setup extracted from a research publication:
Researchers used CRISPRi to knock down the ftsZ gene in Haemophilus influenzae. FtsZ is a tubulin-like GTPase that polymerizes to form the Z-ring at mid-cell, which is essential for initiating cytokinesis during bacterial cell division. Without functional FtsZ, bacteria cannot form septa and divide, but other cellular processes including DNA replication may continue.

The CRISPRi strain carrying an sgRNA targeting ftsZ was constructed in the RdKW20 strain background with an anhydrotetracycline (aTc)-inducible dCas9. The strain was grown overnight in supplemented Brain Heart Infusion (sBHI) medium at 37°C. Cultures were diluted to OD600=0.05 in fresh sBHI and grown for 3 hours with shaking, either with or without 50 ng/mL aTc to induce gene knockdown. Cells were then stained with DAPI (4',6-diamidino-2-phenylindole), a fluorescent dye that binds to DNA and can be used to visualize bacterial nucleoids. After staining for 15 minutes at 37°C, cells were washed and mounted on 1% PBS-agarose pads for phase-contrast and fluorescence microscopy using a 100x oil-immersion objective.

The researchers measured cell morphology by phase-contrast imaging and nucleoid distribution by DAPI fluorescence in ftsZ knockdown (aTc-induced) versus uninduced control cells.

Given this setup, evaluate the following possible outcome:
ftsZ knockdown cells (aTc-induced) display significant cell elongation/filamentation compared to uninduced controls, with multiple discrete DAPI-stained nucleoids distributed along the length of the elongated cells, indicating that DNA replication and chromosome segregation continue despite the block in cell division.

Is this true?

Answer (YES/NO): YES